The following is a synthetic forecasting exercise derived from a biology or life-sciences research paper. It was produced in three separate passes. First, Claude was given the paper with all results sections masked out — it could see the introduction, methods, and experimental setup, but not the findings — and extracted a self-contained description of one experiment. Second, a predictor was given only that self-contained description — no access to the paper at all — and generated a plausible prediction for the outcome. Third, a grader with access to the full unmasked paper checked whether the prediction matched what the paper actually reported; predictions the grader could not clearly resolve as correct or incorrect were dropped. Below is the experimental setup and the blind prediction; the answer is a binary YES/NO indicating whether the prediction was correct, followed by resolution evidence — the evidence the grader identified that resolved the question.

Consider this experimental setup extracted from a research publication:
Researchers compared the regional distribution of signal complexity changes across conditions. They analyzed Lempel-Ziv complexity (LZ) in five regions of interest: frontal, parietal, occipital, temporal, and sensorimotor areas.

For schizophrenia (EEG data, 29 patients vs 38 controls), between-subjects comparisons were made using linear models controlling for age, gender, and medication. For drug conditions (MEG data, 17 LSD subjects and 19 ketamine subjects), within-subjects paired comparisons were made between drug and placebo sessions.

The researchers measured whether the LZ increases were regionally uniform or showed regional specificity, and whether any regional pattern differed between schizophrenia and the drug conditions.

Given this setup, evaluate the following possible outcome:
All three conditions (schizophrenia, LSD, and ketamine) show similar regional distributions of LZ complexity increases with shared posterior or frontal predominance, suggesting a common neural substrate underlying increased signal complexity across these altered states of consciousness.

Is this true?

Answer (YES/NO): NO